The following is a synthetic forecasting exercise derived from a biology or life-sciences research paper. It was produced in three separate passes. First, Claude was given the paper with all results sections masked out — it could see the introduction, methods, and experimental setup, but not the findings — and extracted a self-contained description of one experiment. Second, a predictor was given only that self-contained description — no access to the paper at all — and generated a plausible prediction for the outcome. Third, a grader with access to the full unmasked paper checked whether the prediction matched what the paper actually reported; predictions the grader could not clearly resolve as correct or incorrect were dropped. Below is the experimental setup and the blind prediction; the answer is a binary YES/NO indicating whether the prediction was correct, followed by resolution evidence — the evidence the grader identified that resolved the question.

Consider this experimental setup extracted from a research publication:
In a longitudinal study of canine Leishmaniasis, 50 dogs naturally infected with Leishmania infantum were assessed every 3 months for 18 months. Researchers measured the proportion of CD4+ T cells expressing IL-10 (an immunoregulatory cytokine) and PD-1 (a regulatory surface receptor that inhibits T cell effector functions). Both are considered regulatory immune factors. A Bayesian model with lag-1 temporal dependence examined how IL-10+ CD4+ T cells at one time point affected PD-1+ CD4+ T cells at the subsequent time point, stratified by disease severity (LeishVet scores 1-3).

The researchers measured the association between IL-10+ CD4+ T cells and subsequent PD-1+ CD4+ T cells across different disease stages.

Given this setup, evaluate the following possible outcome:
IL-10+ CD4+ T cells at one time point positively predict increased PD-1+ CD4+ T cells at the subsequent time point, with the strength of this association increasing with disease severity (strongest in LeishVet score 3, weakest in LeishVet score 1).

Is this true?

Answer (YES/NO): NO